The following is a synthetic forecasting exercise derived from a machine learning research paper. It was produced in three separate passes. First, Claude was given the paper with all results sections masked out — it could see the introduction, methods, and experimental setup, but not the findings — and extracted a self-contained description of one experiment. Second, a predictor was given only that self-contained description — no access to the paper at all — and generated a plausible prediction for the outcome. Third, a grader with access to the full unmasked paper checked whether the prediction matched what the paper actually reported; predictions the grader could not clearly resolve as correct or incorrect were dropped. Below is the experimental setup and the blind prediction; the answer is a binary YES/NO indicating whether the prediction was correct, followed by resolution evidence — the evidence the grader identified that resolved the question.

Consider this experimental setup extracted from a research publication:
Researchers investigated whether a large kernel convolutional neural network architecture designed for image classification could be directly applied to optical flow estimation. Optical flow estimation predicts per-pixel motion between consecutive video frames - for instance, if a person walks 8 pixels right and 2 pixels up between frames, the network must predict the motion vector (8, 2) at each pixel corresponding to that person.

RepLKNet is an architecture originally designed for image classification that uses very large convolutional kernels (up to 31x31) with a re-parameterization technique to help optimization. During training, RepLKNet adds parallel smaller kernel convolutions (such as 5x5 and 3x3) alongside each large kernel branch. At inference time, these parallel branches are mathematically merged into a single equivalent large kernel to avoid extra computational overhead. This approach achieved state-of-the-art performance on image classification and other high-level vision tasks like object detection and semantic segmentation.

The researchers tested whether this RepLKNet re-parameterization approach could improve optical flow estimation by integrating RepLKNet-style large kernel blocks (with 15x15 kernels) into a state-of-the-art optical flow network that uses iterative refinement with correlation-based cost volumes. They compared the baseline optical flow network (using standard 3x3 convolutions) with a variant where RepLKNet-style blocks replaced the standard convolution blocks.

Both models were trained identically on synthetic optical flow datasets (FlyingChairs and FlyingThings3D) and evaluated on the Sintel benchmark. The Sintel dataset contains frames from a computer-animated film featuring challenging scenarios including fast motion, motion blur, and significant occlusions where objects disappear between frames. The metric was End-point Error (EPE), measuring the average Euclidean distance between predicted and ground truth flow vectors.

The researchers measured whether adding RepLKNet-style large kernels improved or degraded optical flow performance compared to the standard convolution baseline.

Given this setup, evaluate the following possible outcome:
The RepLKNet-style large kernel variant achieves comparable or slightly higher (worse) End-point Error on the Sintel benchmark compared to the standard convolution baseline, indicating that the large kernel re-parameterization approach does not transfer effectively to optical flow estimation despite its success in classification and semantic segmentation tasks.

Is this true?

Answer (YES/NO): NO